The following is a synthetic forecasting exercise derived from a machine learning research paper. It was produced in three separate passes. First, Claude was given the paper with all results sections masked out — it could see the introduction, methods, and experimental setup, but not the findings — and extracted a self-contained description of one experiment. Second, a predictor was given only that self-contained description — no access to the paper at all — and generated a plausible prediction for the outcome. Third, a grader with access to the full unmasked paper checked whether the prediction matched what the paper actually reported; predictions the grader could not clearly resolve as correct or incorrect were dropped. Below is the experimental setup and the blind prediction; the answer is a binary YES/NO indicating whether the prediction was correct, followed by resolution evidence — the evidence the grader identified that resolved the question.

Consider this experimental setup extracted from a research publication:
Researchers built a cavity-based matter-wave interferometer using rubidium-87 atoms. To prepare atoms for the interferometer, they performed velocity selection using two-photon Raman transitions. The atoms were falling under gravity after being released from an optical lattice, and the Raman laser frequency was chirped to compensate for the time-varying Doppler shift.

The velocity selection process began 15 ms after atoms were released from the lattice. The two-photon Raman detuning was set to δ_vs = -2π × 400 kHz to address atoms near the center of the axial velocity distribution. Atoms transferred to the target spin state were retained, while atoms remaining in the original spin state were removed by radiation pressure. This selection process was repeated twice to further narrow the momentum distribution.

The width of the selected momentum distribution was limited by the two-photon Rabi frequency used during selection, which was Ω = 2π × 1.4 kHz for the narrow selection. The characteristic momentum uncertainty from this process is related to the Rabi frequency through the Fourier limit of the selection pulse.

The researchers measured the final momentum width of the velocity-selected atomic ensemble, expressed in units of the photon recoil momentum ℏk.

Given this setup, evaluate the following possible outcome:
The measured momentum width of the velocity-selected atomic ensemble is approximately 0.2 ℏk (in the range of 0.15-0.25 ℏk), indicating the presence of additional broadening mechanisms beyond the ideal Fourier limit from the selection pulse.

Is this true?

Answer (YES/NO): NO